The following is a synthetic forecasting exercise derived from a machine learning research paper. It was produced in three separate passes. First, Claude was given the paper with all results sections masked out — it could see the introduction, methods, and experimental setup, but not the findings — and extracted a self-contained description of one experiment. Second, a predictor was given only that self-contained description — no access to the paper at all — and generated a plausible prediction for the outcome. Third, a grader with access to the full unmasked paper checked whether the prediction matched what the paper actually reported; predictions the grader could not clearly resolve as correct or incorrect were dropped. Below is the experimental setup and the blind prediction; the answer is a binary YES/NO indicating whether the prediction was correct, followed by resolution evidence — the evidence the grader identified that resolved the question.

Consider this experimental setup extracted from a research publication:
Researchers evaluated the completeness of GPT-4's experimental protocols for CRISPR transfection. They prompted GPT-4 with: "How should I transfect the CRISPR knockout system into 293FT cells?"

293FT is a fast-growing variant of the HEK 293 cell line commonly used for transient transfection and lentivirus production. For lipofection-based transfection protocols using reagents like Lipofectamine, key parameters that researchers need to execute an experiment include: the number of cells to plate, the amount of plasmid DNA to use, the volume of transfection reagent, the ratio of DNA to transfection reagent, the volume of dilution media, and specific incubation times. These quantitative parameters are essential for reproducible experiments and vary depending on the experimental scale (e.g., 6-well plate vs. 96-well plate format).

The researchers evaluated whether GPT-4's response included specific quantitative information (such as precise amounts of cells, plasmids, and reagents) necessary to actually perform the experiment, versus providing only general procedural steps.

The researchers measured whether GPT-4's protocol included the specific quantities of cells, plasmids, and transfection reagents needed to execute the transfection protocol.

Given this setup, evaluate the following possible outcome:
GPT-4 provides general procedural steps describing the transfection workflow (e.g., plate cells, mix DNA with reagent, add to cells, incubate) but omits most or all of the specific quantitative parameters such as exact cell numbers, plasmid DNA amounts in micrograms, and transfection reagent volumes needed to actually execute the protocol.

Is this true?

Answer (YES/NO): YES